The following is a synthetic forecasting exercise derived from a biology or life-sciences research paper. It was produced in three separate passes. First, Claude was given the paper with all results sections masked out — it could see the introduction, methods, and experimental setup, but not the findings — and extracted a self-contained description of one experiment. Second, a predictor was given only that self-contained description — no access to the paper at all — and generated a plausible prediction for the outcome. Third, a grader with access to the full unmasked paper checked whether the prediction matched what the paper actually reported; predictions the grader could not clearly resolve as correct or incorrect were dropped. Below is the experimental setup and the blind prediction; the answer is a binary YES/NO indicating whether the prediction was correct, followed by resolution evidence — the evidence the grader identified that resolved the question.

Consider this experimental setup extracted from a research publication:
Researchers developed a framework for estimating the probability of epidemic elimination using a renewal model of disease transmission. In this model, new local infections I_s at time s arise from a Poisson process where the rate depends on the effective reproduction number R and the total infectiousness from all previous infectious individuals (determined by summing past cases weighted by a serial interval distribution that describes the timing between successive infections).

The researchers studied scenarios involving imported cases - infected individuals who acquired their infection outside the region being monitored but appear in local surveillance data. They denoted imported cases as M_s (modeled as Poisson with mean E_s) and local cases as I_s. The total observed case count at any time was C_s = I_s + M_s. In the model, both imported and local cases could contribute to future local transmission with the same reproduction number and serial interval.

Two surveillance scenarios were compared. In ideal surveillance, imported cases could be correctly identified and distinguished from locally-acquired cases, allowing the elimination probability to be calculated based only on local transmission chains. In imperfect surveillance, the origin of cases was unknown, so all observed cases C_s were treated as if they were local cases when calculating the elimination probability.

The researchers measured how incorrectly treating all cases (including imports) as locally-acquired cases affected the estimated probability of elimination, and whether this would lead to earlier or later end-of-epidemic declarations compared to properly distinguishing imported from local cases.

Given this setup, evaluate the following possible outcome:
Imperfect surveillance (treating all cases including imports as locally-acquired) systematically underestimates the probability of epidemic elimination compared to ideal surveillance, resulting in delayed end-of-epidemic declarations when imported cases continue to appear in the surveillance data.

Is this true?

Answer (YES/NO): YES